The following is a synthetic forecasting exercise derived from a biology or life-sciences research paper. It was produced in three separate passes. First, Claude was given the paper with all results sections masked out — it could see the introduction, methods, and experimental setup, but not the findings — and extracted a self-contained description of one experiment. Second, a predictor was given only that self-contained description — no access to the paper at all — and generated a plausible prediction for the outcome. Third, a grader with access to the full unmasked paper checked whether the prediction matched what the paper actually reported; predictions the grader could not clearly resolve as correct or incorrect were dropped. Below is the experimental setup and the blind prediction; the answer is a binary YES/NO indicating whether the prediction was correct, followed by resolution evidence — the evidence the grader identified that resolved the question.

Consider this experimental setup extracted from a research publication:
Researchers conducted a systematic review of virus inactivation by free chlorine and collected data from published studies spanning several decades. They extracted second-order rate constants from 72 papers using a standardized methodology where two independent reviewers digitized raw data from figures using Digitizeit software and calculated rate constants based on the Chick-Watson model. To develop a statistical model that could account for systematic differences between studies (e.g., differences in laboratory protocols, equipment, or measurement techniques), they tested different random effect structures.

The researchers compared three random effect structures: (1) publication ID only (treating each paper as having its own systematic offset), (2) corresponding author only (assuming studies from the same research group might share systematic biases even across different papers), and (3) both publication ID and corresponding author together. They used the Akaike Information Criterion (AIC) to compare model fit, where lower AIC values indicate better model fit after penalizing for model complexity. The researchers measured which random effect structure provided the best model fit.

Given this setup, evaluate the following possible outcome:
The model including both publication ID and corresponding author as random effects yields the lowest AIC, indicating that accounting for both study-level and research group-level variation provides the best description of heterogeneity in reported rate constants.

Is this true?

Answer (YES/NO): NO